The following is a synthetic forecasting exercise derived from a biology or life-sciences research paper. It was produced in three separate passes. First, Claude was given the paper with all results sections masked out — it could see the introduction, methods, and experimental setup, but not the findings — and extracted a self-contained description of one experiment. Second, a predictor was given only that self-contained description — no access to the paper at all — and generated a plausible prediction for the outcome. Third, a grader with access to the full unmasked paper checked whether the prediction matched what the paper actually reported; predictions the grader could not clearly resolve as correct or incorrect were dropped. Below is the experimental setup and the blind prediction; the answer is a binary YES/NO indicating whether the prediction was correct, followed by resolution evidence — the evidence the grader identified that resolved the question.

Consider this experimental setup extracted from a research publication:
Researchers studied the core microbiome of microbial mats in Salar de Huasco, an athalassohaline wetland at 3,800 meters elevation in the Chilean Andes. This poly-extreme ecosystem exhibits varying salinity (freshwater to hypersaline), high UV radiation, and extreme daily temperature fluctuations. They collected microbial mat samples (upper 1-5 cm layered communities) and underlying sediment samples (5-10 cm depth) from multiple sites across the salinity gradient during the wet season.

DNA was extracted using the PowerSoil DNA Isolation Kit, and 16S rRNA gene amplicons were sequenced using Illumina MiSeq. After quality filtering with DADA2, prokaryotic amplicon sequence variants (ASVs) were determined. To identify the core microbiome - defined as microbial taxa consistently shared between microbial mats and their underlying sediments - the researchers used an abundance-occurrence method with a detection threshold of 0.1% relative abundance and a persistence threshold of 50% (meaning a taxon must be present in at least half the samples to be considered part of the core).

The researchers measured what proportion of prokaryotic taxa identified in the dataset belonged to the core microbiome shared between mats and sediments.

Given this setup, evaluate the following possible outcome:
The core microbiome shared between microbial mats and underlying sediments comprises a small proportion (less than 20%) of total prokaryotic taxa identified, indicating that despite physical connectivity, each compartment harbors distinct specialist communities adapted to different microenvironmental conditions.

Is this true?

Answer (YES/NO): YES